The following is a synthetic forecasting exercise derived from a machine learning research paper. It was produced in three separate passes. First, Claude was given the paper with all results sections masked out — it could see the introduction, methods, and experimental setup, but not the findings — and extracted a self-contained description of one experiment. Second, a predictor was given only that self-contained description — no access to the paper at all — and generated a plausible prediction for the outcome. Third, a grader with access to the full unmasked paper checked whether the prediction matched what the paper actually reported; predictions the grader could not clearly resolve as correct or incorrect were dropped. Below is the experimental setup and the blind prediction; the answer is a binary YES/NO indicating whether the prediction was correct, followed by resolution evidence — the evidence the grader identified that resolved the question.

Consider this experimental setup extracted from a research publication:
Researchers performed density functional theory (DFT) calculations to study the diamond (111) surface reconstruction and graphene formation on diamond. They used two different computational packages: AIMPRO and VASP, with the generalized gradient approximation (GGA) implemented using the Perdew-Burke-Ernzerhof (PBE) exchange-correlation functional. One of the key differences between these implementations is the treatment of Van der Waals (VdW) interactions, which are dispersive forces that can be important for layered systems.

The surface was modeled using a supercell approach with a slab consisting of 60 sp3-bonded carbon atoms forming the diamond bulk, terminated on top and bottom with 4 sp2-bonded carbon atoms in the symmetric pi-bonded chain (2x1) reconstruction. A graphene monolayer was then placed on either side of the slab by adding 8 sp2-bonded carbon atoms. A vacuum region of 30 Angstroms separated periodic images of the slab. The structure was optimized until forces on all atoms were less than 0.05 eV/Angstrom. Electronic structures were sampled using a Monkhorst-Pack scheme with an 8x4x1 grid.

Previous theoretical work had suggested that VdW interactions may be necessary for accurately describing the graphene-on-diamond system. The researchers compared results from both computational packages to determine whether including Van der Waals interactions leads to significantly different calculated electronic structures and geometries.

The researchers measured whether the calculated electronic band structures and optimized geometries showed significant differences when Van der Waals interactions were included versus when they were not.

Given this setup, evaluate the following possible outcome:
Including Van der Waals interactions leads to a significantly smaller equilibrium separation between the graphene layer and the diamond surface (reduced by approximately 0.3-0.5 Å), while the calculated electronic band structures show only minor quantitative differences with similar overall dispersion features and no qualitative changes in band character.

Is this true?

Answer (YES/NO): NO